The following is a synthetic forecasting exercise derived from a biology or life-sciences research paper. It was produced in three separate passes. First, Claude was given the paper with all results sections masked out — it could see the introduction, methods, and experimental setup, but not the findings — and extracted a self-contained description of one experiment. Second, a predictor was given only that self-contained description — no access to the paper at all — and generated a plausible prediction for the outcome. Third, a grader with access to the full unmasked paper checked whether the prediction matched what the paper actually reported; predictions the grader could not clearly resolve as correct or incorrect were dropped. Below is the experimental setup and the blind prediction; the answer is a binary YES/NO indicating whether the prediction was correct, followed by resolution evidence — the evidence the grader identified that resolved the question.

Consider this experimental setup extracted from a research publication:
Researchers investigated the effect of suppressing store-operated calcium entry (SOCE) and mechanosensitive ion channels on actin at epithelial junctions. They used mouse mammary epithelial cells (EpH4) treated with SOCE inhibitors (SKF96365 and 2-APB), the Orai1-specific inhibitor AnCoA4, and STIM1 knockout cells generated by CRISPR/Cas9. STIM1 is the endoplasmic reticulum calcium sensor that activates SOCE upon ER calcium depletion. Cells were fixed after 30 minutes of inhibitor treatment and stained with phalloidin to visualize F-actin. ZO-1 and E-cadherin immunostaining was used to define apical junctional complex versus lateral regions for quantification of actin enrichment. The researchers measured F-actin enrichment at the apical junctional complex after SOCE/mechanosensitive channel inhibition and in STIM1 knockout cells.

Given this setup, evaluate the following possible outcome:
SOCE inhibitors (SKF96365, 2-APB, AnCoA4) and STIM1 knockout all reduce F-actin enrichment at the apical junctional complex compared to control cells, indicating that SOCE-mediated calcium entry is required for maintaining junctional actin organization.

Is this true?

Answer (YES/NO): YES